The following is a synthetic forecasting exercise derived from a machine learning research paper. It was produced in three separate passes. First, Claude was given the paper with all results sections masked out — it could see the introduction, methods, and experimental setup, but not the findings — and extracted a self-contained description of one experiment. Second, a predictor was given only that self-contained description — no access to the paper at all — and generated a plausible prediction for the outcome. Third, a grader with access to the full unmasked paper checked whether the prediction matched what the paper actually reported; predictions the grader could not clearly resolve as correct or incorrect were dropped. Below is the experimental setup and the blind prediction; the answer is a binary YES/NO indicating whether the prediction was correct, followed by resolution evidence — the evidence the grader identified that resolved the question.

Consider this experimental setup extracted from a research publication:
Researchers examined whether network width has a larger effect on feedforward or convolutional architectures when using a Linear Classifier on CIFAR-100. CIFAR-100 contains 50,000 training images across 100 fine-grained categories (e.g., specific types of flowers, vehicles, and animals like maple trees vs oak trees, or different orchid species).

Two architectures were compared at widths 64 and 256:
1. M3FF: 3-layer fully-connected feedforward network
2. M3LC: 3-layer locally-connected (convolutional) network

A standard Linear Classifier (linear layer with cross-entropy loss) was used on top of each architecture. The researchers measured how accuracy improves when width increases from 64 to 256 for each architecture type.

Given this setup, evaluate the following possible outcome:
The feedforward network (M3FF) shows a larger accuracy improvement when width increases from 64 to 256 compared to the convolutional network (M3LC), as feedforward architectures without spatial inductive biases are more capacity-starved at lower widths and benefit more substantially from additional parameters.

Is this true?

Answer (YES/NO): NO